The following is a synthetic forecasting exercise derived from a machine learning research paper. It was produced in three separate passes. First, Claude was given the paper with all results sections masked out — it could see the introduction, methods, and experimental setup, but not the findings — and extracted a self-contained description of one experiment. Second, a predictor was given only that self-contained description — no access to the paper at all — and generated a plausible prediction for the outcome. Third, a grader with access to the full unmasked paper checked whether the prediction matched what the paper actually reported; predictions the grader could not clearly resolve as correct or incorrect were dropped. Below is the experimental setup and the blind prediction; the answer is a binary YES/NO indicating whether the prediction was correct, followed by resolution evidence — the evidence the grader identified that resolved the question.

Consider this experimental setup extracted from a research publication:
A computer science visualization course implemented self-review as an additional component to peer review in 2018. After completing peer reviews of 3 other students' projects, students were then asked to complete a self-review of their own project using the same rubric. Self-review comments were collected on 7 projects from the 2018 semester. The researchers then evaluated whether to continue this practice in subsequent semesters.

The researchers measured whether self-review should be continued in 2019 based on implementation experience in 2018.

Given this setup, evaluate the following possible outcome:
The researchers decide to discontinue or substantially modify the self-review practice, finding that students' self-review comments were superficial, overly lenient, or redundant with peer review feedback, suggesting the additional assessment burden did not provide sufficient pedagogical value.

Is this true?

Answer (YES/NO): NO